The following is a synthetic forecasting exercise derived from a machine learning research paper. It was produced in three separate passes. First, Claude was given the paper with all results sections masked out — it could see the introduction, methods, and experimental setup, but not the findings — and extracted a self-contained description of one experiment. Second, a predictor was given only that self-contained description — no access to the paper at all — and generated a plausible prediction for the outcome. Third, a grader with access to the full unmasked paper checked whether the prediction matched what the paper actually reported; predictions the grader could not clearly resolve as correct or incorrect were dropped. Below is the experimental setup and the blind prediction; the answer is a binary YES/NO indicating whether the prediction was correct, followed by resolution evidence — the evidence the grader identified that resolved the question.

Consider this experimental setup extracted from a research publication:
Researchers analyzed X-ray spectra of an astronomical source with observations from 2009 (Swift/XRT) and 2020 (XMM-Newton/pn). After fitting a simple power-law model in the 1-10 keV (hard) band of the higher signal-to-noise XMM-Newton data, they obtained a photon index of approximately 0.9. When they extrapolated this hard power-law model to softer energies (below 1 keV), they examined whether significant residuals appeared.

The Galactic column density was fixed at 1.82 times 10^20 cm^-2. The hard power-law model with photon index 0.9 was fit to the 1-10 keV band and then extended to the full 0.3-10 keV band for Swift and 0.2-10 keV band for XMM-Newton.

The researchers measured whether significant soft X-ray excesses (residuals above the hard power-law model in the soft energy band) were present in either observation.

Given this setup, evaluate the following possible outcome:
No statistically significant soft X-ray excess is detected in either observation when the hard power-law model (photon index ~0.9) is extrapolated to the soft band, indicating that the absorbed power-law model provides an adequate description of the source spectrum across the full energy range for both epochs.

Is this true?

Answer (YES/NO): NO